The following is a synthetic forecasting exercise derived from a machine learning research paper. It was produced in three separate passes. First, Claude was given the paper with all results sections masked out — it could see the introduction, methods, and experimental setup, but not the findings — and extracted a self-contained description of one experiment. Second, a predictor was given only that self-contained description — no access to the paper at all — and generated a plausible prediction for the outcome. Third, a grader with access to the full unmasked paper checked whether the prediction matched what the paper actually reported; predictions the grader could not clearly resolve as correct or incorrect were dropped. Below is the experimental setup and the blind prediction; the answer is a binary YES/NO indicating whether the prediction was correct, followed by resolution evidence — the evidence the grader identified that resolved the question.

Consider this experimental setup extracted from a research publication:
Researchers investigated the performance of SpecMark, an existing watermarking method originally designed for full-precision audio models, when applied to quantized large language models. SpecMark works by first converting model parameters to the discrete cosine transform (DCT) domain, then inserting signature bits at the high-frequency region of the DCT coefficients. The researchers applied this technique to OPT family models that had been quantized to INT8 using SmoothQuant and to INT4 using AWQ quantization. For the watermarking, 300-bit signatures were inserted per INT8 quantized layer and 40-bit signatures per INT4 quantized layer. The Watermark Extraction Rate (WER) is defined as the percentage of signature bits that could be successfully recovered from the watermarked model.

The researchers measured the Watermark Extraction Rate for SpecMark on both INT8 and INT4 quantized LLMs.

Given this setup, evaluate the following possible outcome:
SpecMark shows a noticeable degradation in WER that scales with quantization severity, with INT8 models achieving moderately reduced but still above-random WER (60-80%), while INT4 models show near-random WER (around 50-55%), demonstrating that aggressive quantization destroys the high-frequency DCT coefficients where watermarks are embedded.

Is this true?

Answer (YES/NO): NO